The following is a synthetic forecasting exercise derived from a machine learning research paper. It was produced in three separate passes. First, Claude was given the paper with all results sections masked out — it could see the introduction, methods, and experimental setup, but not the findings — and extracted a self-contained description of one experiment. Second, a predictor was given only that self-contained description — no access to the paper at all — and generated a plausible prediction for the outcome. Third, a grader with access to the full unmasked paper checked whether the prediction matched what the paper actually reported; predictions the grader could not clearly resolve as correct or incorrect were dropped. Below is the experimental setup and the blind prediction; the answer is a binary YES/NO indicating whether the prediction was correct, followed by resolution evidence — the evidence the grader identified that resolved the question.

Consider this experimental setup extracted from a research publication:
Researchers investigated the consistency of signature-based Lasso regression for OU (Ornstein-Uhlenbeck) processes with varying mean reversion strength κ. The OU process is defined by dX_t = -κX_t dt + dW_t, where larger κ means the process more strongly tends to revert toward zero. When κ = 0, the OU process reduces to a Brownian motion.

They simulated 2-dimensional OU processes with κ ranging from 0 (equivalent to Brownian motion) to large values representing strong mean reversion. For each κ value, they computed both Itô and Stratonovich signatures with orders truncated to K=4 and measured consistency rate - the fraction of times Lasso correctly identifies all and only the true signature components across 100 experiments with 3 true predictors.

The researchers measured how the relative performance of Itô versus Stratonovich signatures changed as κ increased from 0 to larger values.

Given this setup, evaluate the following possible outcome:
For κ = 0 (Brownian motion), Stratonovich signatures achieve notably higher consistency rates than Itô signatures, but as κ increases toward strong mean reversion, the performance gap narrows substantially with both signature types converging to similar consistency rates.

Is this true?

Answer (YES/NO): NO